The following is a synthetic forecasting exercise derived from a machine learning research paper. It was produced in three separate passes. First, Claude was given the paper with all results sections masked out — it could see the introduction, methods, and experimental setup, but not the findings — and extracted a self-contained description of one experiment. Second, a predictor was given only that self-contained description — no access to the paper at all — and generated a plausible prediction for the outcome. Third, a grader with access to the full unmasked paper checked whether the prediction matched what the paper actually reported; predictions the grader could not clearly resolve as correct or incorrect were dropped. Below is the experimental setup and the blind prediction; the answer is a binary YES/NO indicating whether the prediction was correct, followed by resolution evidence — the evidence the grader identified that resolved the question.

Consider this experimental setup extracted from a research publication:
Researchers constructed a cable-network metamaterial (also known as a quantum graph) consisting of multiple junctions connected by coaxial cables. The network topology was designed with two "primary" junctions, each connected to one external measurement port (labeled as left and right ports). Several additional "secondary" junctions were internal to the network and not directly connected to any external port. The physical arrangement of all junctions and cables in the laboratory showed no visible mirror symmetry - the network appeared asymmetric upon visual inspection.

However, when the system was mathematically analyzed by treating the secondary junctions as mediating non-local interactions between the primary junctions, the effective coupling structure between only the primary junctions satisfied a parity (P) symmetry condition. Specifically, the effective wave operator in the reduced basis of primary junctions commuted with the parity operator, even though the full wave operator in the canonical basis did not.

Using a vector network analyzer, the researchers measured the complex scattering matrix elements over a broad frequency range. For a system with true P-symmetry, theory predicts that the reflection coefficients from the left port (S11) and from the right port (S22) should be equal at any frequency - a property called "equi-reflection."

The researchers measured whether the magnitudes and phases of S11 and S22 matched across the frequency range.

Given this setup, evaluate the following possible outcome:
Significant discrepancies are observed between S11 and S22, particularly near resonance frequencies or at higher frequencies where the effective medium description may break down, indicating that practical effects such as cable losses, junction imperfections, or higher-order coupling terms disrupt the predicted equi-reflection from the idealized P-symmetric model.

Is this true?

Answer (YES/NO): NO